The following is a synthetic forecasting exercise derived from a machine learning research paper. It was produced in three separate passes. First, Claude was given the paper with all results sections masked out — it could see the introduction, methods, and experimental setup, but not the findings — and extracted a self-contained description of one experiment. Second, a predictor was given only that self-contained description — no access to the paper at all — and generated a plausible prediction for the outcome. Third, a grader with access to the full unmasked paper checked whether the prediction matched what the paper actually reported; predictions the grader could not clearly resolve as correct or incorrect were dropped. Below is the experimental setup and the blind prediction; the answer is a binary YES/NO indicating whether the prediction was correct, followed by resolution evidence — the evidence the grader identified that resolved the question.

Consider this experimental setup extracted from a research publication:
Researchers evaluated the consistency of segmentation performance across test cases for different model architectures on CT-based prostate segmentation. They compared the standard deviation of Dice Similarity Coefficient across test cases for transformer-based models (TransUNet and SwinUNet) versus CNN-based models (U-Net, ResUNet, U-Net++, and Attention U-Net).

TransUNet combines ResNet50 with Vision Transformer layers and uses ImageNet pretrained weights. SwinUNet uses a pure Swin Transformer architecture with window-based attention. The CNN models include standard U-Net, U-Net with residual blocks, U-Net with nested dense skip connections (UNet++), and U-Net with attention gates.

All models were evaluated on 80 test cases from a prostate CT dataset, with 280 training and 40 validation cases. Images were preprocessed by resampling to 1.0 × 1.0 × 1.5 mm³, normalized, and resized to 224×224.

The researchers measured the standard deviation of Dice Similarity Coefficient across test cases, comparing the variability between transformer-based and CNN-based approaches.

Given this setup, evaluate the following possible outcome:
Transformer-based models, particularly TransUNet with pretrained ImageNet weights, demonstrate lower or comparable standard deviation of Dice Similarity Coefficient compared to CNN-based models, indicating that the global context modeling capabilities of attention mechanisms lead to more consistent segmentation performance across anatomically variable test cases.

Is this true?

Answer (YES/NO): NO